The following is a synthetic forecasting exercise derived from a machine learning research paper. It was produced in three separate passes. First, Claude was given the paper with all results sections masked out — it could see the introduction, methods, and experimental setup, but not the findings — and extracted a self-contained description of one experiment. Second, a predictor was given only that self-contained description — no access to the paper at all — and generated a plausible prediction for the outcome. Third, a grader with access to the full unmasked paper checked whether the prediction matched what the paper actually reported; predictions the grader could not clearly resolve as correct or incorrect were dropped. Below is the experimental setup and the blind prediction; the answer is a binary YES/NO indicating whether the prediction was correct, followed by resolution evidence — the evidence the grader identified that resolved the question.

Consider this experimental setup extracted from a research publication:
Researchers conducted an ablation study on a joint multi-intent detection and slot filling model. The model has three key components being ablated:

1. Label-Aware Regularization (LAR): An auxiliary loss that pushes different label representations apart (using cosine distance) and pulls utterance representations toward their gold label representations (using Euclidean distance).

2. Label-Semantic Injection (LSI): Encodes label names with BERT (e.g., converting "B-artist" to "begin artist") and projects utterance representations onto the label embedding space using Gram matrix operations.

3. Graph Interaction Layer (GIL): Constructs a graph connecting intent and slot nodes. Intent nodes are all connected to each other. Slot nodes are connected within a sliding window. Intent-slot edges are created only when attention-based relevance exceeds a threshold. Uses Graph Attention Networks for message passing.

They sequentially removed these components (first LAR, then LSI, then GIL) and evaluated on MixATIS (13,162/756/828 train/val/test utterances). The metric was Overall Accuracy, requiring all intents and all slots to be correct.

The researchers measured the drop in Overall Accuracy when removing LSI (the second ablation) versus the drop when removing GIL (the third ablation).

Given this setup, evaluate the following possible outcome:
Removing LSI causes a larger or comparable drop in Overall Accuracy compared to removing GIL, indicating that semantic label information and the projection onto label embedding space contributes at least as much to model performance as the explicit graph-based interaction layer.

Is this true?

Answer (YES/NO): YES